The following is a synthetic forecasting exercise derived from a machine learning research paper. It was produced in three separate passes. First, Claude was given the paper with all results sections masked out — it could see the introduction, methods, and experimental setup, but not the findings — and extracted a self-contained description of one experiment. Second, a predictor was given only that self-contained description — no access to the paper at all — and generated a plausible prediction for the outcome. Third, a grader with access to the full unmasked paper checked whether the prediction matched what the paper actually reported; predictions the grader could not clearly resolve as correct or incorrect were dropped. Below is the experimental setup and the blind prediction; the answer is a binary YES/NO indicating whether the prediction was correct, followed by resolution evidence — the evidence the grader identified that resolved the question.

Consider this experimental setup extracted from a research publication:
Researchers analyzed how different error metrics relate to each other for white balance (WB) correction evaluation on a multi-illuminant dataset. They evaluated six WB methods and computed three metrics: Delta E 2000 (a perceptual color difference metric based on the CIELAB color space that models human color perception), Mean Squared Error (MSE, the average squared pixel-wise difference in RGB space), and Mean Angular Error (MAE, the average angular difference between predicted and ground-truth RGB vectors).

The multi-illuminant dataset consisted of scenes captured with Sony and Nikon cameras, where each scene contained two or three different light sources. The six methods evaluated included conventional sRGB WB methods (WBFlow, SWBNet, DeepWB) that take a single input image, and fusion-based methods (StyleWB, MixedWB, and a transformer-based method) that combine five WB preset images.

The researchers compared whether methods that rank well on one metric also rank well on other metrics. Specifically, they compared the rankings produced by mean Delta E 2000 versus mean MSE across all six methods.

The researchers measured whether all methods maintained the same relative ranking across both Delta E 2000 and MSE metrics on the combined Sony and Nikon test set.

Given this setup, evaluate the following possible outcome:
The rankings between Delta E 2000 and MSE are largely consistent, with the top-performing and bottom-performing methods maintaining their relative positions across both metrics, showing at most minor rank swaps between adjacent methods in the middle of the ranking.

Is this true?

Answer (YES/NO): YES